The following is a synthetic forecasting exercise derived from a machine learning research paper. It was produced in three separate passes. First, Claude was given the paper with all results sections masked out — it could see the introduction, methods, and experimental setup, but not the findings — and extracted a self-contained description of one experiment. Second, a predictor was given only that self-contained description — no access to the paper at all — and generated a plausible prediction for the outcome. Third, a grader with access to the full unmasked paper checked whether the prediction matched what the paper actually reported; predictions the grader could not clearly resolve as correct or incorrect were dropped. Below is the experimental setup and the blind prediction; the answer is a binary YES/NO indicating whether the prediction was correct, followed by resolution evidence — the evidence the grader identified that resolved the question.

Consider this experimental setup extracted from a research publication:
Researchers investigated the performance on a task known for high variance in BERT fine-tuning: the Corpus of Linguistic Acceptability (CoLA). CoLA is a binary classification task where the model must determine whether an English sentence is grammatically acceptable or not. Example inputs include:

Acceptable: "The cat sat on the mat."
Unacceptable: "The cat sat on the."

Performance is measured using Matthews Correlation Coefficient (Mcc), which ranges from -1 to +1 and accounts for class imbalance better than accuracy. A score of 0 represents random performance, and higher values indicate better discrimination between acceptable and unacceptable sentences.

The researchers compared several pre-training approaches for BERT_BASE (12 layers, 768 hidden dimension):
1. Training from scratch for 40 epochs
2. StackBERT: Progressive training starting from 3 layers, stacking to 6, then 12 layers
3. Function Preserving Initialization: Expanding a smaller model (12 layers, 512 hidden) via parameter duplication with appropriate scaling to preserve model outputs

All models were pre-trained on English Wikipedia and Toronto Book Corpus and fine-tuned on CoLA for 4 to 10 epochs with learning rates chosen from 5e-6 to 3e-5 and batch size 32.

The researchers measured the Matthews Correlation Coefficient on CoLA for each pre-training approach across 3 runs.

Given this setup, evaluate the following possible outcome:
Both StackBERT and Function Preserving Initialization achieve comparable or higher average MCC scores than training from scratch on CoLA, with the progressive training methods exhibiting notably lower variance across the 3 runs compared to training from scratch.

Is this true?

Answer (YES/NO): YES